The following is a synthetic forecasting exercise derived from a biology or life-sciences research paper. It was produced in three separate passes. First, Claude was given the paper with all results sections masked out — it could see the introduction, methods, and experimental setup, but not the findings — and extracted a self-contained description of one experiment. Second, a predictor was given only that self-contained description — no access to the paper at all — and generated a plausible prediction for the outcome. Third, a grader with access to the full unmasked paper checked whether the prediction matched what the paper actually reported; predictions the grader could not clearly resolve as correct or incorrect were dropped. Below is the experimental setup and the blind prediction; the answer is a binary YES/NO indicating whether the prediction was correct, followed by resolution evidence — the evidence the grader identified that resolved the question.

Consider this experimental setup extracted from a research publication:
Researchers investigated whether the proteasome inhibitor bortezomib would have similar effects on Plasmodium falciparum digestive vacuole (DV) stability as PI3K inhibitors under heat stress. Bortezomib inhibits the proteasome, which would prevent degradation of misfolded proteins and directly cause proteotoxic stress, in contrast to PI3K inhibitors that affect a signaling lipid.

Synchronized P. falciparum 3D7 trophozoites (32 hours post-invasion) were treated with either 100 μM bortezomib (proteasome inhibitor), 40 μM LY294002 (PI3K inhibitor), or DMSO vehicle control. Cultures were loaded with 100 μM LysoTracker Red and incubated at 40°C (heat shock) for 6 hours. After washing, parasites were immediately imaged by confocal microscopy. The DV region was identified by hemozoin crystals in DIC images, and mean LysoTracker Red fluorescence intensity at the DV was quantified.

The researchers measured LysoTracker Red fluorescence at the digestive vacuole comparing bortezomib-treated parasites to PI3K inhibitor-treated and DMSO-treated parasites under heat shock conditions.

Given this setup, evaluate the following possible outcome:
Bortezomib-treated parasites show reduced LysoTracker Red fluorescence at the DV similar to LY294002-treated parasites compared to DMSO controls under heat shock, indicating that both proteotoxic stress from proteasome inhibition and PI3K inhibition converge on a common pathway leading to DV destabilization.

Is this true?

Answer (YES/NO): YES